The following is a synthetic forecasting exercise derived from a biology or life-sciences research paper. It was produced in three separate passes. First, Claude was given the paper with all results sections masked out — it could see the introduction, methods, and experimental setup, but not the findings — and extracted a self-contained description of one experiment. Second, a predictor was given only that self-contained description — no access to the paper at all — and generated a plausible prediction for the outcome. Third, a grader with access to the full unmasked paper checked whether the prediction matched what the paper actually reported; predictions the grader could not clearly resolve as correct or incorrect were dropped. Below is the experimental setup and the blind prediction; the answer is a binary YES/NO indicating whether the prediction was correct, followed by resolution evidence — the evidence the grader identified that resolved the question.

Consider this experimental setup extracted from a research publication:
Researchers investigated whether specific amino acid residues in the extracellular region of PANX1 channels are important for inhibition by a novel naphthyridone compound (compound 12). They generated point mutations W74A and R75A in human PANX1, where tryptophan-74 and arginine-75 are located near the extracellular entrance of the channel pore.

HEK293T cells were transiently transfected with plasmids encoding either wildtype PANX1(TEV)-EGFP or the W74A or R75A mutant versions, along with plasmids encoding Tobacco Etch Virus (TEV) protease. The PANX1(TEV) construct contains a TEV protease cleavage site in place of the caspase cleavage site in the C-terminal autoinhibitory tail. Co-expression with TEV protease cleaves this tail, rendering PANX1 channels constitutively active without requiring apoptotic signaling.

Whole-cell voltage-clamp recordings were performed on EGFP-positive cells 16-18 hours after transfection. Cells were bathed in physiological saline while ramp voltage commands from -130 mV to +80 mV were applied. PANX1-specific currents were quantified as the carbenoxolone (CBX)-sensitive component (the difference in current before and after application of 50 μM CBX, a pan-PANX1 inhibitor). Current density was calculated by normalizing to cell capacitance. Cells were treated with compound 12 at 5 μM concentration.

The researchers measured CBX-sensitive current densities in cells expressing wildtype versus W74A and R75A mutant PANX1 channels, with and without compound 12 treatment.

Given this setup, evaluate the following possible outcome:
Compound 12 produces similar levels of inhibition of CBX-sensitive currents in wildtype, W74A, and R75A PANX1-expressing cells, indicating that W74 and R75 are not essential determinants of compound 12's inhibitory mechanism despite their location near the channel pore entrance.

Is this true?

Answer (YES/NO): NO